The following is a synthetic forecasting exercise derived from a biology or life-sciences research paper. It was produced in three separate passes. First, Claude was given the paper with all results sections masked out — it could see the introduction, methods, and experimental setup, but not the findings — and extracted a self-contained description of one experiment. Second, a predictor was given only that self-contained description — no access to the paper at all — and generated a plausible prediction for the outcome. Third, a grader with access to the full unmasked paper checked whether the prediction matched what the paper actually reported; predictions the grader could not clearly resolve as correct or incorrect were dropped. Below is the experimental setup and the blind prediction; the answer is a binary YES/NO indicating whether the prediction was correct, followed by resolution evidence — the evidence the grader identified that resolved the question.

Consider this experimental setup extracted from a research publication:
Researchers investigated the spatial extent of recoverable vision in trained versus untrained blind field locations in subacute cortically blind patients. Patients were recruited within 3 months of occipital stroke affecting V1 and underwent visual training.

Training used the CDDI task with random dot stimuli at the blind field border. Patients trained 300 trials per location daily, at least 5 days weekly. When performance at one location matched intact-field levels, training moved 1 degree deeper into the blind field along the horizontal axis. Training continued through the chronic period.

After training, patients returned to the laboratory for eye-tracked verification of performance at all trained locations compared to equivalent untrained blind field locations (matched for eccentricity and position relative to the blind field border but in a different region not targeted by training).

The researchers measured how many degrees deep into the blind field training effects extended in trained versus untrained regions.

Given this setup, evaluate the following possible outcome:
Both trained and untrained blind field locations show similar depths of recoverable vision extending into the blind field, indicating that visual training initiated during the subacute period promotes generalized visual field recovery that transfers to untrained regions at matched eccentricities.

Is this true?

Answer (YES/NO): NO